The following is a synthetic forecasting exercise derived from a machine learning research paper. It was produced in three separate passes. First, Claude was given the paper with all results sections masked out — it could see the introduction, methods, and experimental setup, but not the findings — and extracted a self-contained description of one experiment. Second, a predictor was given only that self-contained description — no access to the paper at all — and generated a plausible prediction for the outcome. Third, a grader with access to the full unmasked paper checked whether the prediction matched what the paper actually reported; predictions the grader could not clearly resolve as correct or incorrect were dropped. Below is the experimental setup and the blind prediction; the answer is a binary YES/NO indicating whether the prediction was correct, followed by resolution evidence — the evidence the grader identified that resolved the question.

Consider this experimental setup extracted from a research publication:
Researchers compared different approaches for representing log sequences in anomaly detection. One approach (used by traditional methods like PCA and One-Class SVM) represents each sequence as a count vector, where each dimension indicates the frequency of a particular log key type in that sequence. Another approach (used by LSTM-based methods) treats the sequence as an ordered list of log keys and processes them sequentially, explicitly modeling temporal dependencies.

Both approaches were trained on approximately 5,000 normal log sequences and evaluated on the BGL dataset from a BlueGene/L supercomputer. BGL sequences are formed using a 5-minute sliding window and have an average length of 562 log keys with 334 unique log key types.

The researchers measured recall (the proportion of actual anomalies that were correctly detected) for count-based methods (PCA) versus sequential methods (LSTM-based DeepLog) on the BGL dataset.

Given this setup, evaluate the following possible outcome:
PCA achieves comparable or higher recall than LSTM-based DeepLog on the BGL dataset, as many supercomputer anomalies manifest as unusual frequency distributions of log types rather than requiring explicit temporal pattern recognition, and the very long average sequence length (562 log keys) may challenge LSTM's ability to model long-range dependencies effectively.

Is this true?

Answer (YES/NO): YES